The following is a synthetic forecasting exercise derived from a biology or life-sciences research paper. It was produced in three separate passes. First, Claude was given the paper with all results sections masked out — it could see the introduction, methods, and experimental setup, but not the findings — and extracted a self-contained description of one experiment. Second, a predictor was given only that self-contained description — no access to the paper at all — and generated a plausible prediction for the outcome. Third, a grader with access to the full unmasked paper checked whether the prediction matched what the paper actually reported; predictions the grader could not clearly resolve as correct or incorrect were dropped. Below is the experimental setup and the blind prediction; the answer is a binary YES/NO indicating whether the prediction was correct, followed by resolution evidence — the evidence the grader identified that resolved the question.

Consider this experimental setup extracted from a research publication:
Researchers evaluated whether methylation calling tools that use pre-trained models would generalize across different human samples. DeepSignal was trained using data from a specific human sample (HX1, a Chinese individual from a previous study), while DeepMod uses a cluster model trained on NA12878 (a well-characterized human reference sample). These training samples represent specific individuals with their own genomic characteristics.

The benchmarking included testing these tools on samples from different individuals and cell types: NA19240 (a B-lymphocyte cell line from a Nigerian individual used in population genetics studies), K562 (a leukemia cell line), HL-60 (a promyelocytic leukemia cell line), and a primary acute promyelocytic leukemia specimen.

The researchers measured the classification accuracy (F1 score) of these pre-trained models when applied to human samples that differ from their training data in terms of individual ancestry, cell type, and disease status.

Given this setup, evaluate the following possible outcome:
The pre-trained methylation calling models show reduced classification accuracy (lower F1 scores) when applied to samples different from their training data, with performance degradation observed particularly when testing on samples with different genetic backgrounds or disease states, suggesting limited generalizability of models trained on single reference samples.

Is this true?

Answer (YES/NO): NO